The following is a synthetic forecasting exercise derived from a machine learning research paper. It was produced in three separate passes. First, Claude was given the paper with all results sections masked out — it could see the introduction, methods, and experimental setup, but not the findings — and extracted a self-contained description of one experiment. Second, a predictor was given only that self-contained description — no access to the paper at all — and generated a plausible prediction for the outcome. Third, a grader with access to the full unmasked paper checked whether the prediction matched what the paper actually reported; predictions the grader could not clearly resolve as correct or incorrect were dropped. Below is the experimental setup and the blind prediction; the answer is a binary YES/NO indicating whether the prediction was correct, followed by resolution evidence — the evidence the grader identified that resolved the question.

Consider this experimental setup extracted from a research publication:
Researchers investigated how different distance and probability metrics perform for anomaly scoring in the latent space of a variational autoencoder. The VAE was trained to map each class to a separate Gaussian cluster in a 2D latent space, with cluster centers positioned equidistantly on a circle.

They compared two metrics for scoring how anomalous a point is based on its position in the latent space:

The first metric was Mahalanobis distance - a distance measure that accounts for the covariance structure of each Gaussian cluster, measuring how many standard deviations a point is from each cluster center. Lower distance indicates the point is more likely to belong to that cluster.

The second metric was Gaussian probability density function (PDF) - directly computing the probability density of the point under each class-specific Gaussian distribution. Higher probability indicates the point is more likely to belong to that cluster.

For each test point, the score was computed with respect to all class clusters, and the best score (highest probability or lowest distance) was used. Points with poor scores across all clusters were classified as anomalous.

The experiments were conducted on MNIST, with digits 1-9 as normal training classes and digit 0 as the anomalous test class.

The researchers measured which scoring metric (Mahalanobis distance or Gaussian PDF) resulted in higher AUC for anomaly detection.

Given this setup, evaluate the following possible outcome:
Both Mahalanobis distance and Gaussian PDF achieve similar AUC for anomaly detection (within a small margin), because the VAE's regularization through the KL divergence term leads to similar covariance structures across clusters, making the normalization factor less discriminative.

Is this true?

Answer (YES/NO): NO